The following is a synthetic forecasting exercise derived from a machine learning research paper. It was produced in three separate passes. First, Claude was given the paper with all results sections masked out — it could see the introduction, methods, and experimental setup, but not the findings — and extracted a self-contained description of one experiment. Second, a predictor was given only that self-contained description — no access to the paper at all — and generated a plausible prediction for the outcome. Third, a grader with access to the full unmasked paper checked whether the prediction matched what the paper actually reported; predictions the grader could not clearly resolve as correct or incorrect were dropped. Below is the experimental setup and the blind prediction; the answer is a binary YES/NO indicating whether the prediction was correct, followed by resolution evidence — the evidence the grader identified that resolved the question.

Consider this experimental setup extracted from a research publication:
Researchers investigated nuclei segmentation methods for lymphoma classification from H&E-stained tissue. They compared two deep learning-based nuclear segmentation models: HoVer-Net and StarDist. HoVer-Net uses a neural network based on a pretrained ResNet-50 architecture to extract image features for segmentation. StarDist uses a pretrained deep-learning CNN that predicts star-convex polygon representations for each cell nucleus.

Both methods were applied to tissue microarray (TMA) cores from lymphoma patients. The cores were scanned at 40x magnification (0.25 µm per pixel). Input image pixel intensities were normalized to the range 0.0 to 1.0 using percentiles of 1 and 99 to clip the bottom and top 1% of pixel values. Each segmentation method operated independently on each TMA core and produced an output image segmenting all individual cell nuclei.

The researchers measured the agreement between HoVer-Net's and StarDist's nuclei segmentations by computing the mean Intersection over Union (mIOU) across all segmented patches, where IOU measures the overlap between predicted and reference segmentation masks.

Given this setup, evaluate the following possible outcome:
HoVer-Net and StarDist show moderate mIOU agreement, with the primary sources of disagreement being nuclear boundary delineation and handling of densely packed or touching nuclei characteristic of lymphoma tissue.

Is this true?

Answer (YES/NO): NO